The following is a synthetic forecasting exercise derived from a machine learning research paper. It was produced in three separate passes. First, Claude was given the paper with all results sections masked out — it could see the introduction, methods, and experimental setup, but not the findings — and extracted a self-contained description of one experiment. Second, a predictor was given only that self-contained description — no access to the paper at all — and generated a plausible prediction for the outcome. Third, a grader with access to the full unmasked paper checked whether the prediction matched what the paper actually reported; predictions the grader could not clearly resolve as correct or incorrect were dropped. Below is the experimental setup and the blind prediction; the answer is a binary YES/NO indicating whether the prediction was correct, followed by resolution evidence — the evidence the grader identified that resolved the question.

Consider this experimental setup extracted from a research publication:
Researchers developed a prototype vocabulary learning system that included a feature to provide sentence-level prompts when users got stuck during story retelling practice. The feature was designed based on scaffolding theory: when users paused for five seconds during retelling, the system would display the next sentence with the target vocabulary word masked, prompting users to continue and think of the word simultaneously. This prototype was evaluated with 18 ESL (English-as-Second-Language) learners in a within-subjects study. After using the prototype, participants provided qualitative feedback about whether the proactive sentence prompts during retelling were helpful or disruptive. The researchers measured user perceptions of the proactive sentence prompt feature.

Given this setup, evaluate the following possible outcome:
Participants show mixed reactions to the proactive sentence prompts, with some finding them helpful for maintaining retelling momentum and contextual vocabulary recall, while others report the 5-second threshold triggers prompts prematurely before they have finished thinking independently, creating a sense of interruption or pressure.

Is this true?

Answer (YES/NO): NO